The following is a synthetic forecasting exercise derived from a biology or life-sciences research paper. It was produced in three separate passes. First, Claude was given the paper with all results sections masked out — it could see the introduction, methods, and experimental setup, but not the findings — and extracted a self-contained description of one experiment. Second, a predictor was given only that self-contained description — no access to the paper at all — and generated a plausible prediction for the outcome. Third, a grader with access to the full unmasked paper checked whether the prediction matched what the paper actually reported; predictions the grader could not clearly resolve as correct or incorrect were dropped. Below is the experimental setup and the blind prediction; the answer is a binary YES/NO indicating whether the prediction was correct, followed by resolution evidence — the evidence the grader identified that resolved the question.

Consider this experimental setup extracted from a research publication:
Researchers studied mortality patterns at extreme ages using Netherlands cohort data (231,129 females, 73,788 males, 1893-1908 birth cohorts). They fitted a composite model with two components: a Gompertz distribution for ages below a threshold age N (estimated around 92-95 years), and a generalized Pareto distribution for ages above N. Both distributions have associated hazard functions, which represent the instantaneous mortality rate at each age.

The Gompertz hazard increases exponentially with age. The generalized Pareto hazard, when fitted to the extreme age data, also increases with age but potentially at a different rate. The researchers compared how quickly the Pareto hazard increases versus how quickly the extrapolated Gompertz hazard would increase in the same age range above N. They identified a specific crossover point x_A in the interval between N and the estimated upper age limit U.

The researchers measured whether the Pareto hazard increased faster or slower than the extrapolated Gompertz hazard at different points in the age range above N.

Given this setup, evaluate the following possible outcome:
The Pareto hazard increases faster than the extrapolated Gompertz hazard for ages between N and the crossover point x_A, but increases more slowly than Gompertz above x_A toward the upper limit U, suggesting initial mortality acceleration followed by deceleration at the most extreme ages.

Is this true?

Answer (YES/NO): NO